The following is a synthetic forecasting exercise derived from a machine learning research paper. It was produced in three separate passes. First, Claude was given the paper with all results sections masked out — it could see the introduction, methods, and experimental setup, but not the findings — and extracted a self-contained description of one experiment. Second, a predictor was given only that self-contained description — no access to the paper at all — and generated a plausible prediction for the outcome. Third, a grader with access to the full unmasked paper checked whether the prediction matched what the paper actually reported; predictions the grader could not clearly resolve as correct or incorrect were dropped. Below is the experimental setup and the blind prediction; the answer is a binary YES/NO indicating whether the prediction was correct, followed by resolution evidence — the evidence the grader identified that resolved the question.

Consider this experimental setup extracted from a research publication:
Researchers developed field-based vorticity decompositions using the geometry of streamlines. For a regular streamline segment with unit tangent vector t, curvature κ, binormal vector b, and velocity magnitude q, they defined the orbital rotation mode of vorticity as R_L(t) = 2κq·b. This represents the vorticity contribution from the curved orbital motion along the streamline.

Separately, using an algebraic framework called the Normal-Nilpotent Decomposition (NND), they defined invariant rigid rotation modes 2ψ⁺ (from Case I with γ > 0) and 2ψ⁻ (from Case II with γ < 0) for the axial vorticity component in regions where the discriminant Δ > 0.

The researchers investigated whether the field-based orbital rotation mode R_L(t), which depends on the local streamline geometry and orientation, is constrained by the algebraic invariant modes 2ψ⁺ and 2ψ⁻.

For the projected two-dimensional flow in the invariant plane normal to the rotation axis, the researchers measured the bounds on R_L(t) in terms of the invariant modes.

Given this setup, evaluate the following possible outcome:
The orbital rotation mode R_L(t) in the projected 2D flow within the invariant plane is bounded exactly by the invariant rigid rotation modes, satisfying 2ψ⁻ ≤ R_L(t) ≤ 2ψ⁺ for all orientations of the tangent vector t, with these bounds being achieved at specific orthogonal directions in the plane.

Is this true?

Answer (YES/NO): NO